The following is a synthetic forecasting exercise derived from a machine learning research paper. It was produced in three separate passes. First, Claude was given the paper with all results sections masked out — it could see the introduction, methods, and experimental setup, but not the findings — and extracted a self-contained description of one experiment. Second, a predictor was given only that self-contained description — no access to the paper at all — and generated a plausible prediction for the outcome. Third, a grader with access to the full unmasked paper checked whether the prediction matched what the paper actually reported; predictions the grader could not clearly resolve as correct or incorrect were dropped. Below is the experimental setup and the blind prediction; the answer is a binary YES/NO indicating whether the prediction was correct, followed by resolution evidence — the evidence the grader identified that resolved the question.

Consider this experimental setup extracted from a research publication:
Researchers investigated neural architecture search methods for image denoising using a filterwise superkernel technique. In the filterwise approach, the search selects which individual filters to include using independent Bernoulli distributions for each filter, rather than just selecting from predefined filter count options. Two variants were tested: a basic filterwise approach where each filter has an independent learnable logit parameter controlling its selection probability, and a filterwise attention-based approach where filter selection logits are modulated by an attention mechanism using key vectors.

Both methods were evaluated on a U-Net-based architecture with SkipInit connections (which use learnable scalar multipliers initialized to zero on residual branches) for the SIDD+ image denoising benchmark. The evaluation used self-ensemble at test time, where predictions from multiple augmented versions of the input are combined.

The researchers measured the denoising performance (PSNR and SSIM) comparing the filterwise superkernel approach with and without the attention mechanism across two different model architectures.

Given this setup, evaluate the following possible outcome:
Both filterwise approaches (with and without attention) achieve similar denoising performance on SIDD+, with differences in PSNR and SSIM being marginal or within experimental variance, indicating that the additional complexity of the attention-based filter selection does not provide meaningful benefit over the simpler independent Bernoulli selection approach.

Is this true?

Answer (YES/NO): YES